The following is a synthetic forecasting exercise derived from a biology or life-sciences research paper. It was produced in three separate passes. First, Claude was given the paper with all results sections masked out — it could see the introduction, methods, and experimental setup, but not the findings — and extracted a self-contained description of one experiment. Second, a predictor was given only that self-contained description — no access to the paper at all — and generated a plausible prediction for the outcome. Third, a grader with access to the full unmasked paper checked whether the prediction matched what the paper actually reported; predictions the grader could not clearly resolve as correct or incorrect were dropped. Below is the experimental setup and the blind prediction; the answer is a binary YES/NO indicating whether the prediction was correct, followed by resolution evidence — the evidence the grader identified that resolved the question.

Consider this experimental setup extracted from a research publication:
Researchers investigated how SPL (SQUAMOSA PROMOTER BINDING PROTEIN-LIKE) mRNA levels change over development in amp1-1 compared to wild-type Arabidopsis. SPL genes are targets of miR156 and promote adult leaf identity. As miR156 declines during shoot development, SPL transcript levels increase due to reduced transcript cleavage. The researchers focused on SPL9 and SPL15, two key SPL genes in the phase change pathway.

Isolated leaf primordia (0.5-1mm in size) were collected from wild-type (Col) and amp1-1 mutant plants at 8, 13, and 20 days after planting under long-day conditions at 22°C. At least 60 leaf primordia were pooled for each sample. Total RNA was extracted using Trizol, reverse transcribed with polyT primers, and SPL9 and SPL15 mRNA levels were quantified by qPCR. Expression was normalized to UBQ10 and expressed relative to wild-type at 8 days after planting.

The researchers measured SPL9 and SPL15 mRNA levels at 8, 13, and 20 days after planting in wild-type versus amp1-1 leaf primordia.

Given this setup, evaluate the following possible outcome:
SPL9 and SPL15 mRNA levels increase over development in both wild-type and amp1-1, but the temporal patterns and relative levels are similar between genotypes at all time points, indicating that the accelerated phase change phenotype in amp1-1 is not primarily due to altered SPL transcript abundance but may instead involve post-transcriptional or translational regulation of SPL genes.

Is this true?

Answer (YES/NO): NO